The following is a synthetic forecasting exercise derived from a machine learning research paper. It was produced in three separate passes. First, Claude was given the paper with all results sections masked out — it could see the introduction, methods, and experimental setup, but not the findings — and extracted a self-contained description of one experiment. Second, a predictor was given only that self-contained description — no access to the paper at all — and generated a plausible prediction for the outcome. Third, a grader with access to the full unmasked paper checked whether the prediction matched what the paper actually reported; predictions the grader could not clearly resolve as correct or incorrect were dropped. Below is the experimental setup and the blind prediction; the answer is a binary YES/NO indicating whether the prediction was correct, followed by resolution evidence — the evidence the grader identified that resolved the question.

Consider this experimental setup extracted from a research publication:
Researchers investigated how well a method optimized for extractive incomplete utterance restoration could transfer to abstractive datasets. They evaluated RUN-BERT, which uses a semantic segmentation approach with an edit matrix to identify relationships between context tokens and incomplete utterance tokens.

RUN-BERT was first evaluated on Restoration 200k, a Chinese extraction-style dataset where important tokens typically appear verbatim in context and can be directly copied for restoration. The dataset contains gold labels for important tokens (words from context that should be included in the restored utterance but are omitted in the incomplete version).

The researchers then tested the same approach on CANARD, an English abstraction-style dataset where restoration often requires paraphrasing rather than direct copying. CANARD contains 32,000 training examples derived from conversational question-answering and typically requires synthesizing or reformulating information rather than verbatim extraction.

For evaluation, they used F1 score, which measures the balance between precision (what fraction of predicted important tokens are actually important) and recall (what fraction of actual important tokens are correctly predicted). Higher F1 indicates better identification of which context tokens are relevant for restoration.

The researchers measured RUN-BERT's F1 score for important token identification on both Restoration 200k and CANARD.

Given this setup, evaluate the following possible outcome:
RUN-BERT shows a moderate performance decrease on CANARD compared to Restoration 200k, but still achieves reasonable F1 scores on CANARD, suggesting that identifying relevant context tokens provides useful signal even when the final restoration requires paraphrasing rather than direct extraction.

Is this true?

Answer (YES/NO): NO